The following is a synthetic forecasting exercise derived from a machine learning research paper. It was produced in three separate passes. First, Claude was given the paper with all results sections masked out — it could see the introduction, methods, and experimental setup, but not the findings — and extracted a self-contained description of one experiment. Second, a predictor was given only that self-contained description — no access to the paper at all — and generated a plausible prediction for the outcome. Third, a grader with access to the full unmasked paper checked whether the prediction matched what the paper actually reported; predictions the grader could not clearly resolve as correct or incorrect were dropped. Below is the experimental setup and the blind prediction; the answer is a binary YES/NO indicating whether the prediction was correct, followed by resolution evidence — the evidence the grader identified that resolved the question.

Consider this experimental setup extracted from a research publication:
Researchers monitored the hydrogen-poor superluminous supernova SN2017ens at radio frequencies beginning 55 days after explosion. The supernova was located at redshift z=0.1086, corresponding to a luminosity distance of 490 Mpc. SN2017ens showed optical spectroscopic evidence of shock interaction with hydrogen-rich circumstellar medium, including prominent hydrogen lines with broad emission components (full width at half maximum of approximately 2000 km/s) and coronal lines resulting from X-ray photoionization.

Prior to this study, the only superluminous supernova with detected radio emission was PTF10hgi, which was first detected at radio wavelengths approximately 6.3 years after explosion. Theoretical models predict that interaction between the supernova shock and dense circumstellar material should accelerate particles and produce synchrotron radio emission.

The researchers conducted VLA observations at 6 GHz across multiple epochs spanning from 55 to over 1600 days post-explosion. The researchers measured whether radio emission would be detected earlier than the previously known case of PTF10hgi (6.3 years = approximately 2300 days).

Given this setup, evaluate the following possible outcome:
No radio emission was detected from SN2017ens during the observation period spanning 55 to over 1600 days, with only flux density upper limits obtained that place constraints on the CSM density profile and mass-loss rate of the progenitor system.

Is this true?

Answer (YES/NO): NO